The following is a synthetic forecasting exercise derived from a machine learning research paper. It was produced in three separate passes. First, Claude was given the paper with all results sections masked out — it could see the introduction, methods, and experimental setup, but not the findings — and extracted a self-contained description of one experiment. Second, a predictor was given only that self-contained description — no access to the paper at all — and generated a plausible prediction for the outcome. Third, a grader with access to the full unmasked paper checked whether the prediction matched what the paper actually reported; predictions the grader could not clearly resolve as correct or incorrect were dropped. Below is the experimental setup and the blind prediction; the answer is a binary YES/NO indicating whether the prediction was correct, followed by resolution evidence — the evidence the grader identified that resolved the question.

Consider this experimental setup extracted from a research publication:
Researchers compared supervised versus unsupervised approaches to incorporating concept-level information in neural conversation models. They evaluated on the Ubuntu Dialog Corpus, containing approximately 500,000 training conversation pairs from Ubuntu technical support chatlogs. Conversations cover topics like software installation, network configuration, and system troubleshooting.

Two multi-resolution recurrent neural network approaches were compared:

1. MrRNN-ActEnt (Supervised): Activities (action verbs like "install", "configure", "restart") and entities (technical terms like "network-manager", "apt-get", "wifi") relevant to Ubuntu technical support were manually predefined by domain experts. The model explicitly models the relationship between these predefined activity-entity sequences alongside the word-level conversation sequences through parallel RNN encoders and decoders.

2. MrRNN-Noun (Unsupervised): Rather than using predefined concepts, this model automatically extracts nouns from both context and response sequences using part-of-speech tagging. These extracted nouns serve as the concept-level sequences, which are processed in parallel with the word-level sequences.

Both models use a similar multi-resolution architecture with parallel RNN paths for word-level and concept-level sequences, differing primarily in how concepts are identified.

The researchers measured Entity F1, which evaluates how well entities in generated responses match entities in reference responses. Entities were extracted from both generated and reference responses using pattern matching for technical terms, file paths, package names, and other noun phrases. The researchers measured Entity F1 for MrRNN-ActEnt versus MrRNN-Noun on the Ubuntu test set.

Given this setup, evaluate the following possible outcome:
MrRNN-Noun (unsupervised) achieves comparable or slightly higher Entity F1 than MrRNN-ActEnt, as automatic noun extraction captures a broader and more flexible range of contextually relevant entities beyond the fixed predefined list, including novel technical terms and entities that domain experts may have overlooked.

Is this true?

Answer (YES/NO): NO